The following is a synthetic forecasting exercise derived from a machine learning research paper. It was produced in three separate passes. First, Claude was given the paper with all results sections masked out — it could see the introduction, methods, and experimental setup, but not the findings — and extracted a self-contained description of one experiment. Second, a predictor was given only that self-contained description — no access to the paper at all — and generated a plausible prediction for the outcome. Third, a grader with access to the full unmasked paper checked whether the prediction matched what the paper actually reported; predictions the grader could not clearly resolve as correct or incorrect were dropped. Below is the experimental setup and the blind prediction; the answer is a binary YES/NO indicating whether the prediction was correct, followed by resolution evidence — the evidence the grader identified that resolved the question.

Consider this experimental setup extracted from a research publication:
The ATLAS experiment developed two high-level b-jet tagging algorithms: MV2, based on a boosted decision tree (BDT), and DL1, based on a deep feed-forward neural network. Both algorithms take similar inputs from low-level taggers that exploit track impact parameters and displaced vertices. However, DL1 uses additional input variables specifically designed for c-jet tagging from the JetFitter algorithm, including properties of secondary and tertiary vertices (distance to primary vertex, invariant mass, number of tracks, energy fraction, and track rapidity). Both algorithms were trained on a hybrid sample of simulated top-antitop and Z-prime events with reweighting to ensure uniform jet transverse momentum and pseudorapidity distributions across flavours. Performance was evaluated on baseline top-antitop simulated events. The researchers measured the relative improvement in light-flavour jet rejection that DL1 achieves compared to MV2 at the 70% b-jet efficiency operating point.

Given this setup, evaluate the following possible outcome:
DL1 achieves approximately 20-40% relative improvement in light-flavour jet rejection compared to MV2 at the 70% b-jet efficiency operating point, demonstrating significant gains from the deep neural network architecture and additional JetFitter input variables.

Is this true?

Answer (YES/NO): YES